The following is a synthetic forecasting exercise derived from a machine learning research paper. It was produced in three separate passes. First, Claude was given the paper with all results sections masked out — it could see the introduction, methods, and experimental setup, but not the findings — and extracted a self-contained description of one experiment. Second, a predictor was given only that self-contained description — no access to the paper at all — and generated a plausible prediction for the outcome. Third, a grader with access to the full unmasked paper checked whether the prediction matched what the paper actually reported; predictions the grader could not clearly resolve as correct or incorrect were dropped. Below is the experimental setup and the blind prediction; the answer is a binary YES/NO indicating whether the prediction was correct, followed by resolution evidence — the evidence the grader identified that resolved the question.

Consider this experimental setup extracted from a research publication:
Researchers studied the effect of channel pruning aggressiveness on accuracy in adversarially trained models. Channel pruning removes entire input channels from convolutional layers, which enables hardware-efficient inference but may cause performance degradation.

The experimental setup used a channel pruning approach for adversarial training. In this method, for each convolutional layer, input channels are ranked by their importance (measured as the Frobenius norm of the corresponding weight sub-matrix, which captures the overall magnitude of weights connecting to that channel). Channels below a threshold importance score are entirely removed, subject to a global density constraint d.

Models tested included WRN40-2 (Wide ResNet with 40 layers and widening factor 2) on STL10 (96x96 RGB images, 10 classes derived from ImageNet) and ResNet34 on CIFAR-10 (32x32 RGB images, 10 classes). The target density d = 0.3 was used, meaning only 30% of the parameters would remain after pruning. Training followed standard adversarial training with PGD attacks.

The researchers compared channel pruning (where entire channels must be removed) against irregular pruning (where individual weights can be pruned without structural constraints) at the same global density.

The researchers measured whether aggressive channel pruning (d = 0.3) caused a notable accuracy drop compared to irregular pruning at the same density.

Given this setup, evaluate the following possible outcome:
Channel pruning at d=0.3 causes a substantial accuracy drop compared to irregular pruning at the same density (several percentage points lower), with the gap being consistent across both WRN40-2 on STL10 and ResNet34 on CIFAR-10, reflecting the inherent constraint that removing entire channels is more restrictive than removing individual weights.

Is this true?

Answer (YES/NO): NO